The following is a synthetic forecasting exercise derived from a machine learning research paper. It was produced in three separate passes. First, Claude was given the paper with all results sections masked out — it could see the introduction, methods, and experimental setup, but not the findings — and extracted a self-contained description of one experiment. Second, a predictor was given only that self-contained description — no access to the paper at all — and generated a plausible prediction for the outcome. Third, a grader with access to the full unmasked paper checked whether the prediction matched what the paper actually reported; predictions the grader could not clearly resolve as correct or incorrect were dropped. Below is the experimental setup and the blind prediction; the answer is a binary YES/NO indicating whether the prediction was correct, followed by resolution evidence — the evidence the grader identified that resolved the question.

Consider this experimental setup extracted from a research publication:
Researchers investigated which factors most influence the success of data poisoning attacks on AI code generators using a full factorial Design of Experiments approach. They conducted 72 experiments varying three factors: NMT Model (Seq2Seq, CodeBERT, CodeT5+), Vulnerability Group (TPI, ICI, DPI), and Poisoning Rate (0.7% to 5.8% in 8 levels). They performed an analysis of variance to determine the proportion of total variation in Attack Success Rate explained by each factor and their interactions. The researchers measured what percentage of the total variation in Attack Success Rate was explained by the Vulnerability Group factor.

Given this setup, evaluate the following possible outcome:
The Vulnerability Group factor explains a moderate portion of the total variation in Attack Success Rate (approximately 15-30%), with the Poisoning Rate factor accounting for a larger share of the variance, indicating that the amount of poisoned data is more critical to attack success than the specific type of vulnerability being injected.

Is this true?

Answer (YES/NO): NO